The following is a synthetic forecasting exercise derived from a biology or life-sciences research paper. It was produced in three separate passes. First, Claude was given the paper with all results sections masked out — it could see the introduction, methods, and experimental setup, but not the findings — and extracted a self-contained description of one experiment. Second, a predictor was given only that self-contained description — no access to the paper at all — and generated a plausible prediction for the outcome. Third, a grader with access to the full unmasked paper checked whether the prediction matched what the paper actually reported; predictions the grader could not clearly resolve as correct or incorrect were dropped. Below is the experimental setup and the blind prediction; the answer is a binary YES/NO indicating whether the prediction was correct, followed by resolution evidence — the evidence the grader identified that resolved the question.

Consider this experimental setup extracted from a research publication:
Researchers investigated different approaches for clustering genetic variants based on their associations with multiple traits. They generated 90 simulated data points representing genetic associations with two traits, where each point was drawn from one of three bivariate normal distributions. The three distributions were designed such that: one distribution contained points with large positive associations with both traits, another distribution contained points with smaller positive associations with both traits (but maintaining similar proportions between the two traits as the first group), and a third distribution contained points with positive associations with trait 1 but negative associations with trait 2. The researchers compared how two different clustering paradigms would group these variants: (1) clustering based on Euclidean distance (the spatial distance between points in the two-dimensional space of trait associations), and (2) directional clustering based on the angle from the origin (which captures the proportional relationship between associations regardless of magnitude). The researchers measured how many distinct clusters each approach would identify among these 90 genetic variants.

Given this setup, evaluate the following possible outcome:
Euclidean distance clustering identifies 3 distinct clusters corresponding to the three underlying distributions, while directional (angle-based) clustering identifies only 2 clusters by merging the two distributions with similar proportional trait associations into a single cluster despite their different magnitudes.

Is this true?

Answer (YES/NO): YES